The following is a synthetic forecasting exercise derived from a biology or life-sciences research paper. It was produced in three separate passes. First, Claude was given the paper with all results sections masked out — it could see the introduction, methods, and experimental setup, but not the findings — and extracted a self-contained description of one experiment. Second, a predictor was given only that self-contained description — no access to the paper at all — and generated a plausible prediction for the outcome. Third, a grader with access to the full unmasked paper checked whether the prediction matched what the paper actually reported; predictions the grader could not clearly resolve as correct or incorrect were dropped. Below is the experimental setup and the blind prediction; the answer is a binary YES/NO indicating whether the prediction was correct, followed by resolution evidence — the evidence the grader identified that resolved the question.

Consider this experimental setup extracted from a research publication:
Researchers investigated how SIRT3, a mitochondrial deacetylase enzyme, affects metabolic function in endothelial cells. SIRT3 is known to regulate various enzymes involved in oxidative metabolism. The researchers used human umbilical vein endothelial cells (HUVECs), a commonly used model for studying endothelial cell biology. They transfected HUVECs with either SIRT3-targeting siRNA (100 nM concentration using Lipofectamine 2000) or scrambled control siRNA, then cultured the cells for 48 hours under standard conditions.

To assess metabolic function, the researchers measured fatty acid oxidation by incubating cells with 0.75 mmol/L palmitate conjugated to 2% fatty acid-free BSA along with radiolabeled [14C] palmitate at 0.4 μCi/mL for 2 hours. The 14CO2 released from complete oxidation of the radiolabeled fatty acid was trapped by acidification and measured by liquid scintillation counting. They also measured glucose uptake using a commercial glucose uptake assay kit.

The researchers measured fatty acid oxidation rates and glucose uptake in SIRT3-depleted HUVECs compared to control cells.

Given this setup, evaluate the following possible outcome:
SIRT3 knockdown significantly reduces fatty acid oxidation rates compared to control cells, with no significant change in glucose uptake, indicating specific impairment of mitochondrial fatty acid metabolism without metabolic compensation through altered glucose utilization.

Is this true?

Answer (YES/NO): NO